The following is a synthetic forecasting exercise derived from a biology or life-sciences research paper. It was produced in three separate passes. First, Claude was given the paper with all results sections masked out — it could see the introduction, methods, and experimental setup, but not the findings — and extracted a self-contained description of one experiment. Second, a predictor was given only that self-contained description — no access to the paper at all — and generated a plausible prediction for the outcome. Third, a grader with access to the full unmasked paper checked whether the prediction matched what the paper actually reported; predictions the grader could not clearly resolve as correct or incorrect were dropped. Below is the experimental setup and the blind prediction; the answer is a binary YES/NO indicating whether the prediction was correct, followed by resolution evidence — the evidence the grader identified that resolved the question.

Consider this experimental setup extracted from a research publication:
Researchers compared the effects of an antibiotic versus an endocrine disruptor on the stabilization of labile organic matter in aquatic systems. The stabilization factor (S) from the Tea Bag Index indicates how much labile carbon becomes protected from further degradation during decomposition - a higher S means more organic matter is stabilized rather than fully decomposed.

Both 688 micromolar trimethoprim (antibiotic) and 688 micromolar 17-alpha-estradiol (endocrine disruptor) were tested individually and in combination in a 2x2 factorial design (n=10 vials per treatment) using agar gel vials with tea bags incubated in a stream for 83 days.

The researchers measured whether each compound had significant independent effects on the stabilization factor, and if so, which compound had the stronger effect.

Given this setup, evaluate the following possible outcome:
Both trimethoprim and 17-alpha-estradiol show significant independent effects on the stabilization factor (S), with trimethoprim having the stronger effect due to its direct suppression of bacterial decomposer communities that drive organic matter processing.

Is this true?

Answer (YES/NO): YES